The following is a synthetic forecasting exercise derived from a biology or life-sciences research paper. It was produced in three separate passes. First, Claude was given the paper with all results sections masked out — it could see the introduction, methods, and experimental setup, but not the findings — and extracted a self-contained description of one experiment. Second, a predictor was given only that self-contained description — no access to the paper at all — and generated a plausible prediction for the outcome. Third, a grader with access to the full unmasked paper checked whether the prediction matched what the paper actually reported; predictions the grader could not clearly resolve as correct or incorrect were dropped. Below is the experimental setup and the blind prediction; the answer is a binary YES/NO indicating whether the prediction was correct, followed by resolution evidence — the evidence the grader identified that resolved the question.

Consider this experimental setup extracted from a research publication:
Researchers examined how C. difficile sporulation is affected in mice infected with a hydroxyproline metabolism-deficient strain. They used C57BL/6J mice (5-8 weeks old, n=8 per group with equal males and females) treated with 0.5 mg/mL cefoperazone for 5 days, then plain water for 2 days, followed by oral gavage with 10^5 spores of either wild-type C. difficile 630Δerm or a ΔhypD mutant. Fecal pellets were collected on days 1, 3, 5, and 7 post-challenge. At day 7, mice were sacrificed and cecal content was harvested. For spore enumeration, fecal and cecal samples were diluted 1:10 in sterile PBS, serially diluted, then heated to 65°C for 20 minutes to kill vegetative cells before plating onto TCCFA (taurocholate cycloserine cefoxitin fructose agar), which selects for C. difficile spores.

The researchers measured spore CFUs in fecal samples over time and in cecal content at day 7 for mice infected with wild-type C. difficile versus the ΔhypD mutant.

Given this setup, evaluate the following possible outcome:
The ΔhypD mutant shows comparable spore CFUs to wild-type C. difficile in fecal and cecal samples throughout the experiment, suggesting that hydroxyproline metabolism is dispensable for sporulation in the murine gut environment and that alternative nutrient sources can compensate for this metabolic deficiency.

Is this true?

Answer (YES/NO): NO